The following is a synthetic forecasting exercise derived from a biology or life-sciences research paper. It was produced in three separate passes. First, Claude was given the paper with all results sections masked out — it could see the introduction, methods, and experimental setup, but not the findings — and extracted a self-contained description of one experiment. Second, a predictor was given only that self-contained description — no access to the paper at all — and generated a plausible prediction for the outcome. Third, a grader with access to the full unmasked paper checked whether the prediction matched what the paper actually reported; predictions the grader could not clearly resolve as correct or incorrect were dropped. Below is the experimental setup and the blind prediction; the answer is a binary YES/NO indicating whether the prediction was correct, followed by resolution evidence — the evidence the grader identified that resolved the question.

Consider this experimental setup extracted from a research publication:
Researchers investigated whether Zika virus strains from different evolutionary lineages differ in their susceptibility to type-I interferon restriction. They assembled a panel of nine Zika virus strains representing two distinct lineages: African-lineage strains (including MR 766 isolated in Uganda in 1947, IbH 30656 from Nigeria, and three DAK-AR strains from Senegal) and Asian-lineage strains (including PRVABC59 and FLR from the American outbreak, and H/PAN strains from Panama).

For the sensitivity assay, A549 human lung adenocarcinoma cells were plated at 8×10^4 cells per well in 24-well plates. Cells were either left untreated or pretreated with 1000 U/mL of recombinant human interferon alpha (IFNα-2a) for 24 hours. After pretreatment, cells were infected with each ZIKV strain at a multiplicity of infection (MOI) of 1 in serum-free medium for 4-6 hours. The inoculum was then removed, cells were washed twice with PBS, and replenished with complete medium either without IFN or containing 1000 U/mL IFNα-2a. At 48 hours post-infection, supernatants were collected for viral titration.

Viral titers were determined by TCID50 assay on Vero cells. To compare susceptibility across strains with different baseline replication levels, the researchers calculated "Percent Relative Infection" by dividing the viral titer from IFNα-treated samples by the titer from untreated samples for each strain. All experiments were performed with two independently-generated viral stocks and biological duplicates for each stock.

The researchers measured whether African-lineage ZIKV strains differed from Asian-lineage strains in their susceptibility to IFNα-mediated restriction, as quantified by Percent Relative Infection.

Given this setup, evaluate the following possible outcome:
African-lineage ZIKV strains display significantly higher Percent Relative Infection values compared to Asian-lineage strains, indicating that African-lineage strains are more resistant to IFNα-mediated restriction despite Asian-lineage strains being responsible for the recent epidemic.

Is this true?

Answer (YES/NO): YES